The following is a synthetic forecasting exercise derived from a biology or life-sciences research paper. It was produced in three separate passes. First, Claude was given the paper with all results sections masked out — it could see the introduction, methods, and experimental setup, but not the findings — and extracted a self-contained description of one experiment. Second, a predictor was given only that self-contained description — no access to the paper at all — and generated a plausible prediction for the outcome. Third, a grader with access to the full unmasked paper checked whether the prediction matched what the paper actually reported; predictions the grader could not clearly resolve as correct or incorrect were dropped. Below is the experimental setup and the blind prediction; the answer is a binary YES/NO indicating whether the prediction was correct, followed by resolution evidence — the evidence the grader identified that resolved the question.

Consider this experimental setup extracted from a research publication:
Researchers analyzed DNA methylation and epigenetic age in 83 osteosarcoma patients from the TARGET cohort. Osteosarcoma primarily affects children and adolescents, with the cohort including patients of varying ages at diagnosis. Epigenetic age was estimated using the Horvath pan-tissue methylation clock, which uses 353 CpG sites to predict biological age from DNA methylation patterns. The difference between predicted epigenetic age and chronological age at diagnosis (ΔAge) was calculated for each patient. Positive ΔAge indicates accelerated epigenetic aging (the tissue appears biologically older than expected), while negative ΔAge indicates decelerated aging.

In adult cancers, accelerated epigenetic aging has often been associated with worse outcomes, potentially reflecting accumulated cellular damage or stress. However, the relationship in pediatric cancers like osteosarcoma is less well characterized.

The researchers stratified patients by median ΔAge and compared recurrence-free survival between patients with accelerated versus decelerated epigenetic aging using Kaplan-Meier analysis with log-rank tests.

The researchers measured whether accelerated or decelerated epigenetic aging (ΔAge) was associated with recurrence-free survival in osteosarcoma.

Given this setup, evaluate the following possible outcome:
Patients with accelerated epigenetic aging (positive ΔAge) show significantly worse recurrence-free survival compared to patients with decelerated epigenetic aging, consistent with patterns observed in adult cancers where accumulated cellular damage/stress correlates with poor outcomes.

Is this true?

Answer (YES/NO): YES